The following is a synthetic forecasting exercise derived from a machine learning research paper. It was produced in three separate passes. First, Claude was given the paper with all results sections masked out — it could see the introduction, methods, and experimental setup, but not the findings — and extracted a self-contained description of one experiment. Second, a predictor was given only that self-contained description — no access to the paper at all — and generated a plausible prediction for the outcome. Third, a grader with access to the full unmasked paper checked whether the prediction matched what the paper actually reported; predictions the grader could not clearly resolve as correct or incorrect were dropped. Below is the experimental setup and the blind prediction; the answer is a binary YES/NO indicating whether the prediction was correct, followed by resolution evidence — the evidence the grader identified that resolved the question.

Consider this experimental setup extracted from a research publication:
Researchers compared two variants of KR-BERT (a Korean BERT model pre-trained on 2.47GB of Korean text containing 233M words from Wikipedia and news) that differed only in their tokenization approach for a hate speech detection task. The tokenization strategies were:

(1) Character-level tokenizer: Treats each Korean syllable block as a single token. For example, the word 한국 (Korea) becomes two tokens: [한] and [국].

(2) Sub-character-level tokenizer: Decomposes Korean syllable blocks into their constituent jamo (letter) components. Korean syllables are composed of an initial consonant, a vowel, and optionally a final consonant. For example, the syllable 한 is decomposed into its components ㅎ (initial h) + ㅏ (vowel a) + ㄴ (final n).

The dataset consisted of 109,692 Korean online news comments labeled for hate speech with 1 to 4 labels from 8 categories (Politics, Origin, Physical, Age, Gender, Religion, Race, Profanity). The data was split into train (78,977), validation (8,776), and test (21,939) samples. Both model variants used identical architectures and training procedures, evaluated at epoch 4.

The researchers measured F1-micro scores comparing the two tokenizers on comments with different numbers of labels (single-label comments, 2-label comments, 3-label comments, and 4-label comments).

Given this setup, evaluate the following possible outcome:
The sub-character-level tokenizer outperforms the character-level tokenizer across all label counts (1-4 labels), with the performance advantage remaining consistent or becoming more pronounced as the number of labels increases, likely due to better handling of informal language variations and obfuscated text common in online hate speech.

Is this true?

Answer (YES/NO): NO